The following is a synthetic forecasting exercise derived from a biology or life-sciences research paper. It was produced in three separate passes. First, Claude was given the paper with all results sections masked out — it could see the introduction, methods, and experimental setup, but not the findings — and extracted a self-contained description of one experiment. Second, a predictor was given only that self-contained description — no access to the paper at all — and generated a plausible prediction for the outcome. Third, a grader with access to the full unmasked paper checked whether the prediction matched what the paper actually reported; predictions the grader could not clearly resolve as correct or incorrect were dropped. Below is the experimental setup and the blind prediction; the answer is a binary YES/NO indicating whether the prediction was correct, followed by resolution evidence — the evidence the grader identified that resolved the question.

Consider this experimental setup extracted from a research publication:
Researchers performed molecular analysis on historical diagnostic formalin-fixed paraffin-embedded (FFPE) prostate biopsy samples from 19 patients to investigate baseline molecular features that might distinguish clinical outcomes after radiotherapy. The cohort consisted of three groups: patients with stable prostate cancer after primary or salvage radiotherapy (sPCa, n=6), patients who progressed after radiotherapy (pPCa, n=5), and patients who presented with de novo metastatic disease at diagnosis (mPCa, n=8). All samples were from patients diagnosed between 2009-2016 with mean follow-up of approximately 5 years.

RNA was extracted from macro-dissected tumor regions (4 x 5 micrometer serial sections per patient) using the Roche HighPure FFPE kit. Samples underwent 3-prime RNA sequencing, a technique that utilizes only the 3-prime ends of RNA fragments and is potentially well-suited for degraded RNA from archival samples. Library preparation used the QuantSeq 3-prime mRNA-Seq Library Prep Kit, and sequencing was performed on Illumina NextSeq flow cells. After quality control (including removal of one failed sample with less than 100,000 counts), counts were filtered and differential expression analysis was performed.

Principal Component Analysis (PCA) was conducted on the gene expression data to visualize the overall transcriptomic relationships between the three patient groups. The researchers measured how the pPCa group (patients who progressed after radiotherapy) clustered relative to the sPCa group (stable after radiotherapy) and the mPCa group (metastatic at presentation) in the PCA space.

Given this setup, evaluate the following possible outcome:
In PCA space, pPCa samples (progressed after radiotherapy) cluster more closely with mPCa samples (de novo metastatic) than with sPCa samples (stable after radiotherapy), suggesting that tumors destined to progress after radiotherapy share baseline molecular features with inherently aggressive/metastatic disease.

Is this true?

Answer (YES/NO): YES